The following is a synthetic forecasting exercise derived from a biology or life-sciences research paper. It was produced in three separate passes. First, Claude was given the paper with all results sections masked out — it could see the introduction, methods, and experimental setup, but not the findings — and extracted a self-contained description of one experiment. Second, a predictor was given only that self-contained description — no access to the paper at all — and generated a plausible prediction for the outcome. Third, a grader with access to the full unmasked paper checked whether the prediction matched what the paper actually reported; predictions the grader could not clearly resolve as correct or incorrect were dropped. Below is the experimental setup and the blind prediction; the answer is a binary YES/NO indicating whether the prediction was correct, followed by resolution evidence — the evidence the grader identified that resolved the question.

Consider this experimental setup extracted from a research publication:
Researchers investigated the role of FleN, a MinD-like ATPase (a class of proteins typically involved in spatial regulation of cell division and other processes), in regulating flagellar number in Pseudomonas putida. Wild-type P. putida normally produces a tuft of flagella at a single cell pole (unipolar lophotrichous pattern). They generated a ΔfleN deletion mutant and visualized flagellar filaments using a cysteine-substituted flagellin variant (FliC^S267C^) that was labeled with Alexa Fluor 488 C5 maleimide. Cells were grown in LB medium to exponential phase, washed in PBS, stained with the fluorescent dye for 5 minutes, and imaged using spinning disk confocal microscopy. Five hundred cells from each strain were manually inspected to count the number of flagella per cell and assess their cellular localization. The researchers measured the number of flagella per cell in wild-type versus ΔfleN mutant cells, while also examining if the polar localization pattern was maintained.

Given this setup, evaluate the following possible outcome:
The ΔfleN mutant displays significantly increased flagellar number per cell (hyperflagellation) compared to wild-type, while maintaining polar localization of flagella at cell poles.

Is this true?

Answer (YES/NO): YES